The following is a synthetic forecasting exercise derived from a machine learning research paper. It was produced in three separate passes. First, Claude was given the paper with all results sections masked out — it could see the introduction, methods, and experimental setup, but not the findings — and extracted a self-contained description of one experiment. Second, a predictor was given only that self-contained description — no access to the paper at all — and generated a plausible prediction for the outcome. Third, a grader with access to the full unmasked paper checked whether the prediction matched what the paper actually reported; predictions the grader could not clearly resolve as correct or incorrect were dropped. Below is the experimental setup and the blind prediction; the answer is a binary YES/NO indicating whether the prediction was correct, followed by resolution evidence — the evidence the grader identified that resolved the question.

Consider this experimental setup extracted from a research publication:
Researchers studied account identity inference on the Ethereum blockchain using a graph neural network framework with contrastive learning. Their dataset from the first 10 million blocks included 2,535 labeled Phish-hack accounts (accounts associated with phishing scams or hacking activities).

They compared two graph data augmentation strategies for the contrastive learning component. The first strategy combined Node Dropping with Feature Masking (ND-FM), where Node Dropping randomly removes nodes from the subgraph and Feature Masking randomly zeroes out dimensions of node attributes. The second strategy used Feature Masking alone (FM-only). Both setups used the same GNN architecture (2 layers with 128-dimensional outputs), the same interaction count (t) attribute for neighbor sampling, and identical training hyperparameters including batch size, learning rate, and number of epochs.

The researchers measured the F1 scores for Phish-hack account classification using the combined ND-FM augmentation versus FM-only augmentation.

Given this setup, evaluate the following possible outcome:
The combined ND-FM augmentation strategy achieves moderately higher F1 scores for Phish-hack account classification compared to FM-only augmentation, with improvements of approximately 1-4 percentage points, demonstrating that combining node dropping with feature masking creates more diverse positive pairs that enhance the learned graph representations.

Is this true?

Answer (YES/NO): NO